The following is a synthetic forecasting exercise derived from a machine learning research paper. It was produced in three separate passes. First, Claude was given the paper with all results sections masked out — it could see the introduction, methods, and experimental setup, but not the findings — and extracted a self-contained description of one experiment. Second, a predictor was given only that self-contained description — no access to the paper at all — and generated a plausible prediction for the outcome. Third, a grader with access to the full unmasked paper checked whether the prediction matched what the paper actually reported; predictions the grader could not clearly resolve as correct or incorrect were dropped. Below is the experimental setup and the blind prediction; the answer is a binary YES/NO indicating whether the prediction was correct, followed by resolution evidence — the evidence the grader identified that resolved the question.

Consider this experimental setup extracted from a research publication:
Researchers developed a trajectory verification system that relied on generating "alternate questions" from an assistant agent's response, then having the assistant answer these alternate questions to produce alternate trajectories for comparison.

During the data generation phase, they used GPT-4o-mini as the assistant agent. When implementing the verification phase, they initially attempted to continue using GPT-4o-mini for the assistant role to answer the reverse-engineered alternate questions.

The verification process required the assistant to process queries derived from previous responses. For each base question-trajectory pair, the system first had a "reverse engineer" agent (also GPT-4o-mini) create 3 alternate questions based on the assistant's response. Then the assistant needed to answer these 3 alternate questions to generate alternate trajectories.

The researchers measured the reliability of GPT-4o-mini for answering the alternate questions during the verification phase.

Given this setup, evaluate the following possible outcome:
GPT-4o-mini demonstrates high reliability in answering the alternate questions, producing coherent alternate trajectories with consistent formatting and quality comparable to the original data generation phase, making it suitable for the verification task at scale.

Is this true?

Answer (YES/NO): NO